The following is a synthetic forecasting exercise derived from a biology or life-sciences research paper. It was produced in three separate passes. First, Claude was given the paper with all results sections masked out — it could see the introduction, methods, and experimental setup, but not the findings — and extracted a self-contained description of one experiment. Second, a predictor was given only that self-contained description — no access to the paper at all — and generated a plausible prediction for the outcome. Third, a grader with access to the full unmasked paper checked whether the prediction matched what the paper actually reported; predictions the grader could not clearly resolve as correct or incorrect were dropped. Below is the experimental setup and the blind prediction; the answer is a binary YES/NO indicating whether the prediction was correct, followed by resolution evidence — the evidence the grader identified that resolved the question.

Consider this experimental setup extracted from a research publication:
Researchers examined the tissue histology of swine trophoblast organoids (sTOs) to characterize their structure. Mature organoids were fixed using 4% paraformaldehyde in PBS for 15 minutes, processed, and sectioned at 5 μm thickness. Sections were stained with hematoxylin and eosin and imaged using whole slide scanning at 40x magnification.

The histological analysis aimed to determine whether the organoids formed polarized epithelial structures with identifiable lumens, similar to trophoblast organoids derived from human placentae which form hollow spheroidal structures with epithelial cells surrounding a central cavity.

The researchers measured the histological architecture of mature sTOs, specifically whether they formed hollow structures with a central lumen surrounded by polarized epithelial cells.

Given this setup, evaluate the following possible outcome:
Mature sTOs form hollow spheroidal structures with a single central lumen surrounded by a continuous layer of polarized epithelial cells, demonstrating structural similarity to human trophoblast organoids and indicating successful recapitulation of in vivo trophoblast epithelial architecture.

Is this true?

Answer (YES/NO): NO